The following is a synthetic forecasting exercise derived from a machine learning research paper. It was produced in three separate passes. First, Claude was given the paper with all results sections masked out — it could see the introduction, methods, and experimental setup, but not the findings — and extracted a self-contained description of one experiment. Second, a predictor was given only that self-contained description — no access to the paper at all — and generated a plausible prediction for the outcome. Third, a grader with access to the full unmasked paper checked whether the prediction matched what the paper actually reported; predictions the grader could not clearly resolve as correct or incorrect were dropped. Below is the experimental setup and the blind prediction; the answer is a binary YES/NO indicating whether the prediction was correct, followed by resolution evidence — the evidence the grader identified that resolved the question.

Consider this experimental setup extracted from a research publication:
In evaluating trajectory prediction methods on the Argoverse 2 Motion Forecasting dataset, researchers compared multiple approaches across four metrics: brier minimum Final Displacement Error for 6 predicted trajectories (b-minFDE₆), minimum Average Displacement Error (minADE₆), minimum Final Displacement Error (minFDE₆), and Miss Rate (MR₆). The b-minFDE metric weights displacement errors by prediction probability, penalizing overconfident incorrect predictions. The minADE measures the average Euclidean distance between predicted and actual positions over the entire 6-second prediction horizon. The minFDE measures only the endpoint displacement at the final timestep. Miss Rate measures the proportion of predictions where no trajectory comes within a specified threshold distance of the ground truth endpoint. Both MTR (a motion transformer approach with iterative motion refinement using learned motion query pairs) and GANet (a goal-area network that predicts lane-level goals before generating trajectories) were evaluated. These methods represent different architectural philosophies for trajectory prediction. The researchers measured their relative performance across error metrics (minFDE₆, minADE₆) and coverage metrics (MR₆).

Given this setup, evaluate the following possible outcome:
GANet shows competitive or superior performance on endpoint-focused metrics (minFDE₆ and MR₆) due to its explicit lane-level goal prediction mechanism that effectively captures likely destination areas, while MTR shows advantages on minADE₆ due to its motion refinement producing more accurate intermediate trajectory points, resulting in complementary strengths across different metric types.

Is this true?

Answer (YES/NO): NO